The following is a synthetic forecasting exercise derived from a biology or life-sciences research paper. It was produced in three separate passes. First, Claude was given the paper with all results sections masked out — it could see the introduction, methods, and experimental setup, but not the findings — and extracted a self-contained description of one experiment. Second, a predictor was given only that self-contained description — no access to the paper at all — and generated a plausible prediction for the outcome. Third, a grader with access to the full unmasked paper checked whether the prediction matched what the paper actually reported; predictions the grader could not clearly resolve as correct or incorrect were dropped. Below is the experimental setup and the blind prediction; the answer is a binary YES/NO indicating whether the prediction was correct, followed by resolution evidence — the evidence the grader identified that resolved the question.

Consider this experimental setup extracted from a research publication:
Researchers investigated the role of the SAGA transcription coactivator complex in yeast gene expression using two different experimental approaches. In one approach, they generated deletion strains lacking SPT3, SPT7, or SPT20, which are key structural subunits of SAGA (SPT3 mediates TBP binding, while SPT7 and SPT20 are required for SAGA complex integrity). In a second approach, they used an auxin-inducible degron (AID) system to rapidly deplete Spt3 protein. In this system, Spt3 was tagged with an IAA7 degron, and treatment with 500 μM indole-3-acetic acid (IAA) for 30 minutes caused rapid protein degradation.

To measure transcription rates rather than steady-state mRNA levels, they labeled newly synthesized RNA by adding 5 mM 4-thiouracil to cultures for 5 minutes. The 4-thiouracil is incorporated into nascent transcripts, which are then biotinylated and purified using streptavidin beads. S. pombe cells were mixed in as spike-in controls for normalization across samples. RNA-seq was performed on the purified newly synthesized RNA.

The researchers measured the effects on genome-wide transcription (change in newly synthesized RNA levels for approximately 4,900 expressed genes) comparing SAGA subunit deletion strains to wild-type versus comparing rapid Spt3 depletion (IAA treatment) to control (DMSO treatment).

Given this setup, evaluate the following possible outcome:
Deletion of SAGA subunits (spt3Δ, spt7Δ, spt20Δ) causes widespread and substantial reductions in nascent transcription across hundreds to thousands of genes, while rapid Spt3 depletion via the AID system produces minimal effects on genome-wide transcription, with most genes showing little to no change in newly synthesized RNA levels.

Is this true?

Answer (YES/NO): YES